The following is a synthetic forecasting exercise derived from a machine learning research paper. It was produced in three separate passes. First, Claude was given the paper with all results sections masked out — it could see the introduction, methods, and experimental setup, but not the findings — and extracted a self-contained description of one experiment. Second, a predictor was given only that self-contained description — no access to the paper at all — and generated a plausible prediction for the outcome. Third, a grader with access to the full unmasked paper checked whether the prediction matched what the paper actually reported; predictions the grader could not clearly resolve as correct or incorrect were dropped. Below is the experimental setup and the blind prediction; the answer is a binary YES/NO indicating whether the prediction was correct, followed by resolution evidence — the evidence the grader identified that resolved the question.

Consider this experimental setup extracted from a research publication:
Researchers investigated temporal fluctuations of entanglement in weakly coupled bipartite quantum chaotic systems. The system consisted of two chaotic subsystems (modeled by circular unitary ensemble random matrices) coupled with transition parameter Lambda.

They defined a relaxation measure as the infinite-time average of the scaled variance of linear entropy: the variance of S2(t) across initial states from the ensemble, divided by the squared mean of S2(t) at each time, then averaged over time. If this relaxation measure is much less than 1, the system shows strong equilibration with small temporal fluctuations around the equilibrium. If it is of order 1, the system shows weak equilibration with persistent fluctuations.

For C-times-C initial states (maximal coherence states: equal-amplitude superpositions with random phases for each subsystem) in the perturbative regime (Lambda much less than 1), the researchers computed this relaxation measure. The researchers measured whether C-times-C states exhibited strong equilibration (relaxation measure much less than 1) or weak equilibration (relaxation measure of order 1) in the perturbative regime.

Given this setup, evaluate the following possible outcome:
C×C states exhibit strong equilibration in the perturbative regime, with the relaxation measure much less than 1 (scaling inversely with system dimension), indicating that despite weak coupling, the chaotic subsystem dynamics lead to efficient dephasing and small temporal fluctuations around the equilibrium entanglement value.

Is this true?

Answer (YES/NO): NO